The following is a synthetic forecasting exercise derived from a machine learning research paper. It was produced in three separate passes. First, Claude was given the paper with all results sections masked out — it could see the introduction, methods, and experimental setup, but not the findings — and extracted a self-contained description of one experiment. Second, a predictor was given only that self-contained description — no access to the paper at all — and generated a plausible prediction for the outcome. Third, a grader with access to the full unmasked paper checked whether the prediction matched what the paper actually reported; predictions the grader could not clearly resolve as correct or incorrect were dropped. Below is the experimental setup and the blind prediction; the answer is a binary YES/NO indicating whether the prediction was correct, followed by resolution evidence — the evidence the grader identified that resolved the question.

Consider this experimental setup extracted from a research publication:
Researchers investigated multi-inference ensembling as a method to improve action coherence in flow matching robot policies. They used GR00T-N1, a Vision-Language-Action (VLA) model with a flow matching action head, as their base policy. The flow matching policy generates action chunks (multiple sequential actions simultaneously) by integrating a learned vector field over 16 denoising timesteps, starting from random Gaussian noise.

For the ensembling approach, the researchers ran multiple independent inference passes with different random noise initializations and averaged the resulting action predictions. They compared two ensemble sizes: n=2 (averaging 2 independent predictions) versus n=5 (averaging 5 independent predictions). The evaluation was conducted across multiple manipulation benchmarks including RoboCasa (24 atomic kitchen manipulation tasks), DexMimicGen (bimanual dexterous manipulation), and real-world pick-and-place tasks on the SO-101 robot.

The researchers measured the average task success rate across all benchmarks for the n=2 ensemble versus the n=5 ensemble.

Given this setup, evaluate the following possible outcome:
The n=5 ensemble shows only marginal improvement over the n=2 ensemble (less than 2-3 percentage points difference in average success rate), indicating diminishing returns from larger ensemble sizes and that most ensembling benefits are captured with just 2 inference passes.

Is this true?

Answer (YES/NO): NO